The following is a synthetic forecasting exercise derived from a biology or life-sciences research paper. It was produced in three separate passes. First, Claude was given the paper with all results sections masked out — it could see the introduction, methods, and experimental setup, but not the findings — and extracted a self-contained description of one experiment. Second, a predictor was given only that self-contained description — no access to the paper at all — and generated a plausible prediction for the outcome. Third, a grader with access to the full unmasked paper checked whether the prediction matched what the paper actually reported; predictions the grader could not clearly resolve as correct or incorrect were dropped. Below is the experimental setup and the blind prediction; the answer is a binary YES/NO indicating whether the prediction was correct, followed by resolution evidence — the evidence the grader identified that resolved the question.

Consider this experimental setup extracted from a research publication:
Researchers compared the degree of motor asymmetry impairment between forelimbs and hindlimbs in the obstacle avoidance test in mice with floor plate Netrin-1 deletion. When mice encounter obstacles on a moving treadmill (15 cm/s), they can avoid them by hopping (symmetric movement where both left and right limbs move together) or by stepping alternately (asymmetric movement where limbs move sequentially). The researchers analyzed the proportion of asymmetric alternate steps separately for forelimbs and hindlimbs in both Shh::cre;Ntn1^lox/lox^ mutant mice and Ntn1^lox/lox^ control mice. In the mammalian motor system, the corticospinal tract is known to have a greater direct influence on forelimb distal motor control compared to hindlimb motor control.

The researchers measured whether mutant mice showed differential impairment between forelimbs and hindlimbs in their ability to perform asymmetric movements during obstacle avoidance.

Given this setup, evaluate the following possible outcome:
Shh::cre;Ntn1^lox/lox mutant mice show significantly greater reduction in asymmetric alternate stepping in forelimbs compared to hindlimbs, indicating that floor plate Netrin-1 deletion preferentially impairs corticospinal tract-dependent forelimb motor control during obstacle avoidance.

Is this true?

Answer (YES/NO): NO